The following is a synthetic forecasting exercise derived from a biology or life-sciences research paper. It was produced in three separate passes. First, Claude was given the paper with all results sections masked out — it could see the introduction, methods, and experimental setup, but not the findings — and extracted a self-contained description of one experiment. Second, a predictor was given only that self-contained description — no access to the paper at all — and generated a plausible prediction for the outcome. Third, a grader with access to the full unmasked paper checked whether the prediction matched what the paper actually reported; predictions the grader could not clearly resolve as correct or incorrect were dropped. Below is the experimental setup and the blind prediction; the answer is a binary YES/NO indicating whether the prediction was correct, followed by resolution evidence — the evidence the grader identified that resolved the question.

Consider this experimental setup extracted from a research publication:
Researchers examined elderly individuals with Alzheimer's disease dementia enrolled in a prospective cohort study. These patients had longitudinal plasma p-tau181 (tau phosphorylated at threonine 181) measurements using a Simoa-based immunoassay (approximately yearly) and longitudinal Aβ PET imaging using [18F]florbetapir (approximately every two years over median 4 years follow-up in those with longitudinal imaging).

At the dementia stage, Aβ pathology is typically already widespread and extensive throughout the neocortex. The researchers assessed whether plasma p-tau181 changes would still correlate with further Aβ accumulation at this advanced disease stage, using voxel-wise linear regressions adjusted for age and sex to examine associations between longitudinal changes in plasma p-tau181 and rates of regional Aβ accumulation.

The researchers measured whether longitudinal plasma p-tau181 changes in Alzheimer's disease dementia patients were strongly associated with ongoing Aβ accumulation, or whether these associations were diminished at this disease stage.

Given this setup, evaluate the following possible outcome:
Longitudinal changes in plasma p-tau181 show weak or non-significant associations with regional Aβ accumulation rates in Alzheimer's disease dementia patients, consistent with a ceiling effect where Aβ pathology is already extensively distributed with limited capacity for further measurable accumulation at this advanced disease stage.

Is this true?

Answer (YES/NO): YES